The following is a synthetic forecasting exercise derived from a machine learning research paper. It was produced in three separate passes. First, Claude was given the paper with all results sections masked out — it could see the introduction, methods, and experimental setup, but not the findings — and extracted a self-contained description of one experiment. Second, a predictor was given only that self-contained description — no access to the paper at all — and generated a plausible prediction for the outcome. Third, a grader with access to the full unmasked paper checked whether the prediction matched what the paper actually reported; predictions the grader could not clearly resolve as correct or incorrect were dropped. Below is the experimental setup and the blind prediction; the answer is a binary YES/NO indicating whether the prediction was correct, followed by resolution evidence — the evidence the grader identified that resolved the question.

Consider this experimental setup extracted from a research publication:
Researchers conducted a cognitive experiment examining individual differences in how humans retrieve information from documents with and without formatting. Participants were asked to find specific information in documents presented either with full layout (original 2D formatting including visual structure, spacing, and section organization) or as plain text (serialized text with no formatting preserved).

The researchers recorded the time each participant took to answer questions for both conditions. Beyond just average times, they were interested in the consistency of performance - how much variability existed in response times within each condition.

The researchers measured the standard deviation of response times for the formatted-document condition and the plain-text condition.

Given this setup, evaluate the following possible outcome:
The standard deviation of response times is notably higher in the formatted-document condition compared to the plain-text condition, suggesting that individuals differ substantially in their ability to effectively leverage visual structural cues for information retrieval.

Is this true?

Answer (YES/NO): NO